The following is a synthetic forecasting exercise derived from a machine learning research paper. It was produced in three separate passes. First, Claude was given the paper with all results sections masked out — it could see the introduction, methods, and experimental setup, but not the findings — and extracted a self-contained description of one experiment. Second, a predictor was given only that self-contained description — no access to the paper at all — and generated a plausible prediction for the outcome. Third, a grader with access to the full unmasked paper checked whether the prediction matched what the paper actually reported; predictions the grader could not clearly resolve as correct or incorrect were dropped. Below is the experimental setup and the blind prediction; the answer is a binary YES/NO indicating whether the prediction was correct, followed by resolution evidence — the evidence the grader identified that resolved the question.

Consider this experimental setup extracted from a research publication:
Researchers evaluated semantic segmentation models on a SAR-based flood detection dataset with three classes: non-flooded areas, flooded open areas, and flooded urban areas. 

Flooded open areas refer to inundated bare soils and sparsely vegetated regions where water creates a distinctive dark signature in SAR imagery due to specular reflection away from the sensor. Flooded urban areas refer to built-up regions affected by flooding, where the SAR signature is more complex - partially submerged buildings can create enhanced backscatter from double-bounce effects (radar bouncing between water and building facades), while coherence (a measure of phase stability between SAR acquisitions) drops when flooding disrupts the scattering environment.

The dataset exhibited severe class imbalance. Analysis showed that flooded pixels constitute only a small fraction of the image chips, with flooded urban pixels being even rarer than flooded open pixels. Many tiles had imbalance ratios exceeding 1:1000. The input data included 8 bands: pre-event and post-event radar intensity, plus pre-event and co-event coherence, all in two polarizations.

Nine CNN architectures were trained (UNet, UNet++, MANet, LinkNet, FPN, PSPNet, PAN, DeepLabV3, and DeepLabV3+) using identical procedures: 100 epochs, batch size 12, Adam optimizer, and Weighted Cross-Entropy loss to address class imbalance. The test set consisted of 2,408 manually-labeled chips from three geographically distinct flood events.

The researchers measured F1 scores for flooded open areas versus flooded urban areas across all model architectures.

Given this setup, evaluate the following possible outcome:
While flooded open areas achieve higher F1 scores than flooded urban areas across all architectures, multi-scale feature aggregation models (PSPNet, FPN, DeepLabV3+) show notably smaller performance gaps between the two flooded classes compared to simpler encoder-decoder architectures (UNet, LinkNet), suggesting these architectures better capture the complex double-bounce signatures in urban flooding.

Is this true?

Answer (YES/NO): NO